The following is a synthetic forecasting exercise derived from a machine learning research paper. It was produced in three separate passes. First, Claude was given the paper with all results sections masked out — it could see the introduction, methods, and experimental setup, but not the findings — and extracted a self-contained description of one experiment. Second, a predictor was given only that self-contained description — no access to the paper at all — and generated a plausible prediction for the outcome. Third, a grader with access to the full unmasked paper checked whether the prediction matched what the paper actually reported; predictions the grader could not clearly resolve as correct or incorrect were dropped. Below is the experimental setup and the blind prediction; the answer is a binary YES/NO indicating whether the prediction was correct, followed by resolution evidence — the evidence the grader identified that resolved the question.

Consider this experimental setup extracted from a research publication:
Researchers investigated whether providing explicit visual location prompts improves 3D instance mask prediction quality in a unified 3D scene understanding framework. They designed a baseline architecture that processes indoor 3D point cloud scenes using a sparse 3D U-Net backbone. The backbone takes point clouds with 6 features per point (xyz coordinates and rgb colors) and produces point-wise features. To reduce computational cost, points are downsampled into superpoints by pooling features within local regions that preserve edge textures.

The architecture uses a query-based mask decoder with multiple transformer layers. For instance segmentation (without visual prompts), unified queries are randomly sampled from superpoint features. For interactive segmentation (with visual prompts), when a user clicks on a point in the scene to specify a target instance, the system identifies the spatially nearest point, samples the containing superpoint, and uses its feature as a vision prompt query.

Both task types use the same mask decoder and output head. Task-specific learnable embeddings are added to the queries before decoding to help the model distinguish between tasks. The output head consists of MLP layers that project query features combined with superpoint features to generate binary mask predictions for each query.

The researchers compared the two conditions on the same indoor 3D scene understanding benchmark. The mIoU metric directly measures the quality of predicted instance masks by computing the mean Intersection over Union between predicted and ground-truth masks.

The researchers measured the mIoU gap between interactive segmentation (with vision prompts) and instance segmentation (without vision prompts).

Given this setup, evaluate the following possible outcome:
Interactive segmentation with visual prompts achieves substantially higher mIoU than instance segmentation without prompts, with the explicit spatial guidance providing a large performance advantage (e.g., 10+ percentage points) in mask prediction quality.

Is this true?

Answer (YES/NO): NO